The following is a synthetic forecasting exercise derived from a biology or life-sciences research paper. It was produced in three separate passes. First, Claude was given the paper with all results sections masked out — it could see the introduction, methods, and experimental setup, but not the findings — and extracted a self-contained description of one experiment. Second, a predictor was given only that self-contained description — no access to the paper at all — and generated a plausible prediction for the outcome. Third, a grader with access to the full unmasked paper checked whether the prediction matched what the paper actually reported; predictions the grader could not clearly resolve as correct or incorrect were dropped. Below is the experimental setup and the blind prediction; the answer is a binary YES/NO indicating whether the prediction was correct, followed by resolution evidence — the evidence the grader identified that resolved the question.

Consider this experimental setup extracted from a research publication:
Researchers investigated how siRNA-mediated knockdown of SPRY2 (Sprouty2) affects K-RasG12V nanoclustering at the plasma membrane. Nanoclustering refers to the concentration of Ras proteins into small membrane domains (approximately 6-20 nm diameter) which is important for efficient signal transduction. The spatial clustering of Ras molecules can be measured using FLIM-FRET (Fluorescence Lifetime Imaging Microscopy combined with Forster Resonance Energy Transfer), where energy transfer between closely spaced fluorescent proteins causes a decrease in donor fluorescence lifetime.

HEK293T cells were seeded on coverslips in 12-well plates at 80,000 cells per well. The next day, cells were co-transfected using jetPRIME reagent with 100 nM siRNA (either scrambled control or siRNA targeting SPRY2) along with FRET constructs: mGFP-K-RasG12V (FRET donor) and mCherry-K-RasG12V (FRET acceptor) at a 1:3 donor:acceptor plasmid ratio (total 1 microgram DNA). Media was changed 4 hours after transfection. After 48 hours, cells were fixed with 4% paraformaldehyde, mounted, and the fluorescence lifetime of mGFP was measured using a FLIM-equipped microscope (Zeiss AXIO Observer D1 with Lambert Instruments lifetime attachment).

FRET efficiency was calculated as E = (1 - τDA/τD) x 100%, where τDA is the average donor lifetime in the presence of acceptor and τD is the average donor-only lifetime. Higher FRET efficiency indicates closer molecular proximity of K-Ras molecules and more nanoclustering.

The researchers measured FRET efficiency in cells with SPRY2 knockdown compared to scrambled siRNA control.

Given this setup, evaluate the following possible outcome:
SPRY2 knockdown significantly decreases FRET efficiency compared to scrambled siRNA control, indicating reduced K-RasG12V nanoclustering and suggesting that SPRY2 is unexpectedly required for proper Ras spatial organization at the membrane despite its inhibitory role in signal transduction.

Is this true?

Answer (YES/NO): YES